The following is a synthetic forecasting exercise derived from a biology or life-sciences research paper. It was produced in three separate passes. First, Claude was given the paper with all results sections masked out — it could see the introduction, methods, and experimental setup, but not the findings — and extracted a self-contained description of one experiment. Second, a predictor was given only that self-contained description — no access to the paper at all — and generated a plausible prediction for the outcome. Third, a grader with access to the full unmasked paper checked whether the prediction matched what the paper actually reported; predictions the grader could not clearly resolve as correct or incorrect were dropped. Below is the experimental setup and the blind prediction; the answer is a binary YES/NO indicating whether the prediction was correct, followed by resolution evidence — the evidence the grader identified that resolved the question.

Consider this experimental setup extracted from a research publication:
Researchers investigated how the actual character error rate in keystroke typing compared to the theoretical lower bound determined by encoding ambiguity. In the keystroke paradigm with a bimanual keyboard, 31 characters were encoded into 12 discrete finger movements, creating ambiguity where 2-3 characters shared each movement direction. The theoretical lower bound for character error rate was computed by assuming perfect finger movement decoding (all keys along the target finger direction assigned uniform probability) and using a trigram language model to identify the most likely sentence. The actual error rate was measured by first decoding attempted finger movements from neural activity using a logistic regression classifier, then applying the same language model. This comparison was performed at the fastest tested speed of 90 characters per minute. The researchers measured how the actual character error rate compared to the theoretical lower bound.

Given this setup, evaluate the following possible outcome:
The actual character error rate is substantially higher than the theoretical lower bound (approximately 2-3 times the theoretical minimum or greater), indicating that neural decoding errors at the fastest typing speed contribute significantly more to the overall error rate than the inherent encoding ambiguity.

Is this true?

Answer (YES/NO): NO